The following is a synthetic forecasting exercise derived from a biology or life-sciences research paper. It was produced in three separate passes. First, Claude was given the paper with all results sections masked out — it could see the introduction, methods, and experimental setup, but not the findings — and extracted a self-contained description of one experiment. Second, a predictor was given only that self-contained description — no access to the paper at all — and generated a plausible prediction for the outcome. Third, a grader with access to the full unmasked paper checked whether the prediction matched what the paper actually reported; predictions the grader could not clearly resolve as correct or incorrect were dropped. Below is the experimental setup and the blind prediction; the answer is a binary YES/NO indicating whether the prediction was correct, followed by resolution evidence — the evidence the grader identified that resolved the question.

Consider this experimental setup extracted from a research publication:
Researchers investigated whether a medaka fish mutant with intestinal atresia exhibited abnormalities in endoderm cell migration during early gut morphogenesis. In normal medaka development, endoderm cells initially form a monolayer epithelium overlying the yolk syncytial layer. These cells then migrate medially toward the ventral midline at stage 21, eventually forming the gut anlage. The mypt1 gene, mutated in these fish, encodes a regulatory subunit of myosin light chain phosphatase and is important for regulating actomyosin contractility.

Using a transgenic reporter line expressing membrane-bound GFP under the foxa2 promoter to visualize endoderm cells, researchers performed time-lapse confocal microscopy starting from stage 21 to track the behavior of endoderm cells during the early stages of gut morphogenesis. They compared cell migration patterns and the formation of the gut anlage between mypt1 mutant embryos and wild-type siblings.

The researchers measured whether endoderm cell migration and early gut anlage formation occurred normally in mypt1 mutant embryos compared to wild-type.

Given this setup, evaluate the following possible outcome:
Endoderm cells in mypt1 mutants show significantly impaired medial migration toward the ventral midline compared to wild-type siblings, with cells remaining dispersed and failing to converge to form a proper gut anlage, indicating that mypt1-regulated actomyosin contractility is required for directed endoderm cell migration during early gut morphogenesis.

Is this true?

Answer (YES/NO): NO